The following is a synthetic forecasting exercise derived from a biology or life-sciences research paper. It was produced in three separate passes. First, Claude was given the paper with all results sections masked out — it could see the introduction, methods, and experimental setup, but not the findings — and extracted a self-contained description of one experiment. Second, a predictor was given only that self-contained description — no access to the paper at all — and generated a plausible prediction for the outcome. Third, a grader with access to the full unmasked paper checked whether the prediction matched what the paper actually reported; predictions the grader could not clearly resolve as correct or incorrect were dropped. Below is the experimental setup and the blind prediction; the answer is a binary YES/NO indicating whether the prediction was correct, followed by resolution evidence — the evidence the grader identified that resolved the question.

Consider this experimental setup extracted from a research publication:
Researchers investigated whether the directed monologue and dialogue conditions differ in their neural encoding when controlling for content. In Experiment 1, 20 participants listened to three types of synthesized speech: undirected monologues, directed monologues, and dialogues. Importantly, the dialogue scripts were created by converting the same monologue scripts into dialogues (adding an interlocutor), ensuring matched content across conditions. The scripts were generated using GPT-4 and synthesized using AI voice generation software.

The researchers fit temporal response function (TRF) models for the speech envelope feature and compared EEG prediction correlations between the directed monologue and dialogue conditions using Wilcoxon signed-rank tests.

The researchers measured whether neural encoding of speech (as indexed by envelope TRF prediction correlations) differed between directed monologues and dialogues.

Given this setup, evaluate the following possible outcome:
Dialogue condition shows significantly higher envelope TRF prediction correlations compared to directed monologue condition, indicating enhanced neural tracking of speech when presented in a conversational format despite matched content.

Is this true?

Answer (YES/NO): NO